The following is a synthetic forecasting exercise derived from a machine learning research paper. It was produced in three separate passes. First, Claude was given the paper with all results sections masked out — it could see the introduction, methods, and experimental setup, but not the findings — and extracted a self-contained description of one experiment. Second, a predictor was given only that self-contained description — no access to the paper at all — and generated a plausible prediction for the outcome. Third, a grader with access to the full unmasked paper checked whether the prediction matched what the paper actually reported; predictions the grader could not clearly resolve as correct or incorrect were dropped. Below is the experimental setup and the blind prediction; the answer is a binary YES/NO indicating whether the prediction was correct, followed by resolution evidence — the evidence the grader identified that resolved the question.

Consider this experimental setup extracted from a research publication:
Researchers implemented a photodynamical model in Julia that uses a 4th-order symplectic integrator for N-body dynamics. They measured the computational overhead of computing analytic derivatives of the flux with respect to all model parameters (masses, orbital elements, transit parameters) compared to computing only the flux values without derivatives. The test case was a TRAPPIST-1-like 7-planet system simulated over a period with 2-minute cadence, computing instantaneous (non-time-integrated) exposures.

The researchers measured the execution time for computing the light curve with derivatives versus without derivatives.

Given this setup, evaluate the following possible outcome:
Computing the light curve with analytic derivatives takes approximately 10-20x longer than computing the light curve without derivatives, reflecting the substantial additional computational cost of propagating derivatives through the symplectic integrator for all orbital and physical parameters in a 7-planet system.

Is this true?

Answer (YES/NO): NO